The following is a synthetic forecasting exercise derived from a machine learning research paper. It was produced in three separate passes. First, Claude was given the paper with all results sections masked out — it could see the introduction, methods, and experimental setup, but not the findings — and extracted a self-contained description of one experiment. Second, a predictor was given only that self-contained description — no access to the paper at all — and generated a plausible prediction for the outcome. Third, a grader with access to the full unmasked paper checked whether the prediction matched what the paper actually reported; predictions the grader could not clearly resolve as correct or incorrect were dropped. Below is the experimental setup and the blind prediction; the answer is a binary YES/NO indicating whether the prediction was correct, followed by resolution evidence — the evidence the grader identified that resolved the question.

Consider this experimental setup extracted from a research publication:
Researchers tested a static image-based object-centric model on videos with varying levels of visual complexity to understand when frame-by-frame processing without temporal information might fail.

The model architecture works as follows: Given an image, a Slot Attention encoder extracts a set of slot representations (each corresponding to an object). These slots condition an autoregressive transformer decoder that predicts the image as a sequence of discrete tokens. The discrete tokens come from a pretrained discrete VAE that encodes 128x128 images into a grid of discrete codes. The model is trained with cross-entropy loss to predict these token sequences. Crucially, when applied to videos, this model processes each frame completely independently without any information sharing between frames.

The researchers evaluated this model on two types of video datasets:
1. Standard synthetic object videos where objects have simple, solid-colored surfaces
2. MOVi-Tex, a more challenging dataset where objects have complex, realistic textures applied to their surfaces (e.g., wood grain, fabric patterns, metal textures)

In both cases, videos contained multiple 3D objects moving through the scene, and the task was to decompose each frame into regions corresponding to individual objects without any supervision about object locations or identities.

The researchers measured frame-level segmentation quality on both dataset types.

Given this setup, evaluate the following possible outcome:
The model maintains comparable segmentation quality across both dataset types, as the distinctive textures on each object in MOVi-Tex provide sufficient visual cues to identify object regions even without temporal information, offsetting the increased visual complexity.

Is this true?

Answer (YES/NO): NO